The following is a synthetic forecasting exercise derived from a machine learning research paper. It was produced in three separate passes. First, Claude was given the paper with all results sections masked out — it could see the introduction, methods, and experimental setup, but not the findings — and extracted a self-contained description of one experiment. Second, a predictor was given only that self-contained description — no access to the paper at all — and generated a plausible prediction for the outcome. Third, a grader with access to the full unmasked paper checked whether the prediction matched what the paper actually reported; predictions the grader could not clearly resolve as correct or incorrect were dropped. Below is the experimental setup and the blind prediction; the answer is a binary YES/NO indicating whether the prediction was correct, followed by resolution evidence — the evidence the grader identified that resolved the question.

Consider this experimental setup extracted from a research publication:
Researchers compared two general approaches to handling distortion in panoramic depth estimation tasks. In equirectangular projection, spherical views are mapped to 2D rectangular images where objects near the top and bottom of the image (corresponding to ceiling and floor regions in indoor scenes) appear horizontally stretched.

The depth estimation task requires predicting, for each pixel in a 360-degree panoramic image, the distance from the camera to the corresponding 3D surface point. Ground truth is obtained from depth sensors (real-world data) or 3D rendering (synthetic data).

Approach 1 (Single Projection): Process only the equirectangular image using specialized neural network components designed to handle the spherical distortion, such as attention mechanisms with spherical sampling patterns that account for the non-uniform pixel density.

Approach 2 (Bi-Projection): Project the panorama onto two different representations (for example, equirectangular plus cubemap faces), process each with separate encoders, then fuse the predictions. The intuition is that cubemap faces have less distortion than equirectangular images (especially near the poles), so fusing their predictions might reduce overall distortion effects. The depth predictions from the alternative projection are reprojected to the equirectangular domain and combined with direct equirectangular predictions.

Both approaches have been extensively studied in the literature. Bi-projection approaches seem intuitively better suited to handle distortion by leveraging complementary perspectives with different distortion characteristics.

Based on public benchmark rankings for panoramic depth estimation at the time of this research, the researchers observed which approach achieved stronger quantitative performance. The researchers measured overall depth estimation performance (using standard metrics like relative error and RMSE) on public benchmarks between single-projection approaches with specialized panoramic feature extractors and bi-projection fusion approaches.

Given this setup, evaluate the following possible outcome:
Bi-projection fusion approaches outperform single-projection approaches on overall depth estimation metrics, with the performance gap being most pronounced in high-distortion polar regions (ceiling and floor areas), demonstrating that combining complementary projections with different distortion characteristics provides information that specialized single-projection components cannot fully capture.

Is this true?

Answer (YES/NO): NO